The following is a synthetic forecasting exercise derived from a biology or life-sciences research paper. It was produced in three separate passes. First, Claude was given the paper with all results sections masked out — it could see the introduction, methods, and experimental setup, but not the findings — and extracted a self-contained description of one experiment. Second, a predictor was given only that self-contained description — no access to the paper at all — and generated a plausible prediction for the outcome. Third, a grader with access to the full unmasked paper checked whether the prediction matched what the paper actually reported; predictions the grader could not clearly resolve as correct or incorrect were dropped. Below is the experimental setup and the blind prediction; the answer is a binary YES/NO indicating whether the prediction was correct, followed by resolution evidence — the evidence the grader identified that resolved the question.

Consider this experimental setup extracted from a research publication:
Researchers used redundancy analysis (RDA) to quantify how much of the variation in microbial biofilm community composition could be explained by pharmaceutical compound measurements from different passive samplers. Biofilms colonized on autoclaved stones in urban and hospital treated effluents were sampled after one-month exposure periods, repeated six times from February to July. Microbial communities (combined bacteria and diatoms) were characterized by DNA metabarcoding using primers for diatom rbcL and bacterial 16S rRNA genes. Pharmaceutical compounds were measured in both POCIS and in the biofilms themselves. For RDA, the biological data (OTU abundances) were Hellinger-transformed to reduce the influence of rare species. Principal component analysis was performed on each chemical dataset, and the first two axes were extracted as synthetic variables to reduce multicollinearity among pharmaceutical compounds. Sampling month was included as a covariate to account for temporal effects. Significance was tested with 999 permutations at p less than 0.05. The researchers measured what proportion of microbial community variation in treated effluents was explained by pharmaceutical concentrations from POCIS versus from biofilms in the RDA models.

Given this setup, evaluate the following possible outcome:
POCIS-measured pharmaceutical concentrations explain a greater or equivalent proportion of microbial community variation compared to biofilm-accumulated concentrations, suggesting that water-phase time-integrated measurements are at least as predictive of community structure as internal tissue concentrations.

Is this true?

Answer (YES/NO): YES